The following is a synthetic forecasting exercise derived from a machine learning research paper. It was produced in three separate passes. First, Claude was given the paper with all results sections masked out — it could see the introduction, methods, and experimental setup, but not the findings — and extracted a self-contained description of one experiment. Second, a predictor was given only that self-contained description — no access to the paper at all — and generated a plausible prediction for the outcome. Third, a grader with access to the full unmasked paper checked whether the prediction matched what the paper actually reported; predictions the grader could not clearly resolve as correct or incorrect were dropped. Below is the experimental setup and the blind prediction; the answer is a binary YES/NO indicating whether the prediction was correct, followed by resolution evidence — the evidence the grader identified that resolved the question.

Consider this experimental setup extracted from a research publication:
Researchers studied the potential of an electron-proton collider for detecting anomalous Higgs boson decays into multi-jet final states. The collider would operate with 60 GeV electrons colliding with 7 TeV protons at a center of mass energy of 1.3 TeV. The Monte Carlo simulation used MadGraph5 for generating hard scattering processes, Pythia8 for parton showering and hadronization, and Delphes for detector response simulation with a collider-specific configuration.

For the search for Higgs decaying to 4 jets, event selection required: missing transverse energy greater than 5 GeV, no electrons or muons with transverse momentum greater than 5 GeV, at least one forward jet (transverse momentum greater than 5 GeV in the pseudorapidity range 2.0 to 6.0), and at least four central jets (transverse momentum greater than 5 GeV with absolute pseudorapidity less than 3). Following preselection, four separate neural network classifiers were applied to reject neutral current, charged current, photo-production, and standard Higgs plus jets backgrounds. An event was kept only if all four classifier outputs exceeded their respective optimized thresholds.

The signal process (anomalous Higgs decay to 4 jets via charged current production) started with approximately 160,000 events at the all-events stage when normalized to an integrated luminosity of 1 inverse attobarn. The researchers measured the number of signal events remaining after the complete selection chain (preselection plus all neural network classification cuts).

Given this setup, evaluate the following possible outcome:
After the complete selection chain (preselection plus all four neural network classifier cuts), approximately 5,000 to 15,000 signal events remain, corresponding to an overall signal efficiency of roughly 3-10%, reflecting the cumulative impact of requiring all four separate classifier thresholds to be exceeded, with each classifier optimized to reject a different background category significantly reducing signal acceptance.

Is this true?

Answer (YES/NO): NO